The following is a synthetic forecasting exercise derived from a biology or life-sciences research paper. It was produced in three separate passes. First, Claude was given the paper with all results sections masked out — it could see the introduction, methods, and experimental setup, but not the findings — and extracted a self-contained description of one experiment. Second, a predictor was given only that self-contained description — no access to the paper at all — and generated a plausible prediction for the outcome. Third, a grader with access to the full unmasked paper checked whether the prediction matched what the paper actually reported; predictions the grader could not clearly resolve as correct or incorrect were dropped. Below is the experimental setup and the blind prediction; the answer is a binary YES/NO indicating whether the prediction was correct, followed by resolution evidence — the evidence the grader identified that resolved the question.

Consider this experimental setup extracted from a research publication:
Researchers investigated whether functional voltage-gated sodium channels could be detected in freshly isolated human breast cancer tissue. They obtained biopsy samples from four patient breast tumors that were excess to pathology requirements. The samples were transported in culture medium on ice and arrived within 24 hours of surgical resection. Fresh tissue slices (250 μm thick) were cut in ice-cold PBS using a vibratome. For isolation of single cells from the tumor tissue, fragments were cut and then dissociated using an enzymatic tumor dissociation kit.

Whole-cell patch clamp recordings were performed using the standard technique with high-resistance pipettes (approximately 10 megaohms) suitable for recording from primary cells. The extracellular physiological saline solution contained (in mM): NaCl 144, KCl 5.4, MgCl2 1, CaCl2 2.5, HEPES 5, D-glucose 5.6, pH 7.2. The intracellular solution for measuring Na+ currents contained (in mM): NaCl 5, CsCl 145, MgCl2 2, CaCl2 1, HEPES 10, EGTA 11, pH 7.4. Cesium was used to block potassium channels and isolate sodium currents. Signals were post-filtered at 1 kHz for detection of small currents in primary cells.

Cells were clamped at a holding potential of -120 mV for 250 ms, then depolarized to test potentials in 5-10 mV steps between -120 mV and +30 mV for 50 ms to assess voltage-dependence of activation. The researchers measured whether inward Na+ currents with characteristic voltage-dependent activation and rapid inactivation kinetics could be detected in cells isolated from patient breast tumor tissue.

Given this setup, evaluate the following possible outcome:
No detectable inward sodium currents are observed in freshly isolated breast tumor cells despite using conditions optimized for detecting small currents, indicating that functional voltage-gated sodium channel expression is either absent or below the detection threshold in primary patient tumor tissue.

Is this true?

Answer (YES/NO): NO